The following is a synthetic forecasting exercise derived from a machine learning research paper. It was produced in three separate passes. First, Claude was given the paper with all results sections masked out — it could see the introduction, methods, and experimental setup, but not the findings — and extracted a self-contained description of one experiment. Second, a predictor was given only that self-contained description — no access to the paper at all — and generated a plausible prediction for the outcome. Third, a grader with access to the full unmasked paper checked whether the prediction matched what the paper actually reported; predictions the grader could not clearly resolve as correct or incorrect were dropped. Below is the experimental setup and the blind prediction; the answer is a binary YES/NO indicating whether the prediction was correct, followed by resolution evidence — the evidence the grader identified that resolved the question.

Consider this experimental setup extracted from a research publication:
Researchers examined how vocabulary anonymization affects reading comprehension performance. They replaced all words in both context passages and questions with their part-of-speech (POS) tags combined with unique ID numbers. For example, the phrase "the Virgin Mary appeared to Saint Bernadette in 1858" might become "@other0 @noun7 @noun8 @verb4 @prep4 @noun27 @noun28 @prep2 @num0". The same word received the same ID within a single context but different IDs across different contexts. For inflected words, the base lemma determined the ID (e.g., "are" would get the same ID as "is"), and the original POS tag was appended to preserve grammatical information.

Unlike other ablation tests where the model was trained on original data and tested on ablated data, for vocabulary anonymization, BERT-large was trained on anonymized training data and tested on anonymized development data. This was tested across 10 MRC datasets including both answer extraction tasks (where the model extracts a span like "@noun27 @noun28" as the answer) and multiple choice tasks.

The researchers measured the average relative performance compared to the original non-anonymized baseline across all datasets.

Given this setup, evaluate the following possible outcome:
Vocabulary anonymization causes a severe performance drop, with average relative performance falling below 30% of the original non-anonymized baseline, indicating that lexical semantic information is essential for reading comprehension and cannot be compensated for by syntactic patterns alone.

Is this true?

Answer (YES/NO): NO